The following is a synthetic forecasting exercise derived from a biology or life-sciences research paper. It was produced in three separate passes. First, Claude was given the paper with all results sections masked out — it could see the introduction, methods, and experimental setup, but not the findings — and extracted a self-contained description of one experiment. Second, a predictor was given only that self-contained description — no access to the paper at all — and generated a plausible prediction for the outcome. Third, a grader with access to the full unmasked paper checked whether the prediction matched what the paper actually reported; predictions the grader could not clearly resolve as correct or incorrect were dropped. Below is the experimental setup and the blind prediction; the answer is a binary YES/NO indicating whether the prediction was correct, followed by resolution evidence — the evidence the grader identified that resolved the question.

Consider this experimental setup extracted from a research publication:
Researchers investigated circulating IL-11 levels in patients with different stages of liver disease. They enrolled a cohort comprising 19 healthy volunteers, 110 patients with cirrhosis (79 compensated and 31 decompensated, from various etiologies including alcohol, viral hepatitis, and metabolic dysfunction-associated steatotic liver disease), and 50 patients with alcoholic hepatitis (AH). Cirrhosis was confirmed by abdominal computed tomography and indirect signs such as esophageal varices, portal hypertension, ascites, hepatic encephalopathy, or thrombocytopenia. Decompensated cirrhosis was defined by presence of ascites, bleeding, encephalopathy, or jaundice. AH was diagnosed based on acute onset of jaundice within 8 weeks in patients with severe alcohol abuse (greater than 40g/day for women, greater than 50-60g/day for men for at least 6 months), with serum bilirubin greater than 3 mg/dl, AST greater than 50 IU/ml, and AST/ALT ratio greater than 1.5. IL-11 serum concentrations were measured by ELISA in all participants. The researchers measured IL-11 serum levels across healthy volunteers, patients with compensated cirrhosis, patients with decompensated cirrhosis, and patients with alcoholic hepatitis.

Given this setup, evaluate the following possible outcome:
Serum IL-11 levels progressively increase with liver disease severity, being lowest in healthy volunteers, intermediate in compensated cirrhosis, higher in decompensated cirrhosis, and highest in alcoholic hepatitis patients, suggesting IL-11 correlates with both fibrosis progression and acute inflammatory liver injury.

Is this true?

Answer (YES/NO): YES